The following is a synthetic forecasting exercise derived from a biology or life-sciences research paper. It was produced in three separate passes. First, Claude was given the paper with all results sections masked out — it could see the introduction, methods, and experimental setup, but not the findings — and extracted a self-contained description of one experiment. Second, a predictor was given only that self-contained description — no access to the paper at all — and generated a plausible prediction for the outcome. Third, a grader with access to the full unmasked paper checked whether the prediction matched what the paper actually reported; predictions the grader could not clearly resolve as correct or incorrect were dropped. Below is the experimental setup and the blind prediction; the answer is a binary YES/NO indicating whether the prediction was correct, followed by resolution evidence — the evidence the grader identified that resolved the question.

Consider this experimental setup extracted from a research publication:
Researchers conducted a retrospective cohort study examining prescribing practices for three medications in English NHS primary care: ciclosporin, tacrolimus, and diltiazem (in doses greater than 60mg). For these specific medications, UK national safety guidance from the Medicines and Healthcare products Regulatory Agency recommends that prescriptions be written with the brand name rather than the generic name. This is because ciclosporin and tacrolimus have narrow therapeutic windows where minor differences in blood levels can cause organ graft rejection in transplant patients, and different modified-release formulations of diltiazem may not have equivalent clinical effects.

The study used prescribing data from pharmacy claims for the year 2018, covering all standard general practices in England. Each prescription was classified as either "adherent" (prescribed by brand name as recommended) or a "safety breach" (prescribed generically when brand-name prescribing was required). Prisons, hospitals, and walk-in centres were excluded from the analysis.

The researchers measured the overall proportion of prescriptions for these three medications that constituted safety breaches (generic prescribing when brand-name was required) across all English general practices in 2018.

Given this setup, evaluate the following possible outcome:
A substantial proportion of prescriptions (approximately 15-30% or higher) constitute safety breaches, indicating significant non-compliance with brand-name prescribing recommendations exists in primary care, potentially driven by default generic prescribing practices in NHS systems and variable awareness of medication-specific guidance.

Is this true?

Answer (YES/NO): NO